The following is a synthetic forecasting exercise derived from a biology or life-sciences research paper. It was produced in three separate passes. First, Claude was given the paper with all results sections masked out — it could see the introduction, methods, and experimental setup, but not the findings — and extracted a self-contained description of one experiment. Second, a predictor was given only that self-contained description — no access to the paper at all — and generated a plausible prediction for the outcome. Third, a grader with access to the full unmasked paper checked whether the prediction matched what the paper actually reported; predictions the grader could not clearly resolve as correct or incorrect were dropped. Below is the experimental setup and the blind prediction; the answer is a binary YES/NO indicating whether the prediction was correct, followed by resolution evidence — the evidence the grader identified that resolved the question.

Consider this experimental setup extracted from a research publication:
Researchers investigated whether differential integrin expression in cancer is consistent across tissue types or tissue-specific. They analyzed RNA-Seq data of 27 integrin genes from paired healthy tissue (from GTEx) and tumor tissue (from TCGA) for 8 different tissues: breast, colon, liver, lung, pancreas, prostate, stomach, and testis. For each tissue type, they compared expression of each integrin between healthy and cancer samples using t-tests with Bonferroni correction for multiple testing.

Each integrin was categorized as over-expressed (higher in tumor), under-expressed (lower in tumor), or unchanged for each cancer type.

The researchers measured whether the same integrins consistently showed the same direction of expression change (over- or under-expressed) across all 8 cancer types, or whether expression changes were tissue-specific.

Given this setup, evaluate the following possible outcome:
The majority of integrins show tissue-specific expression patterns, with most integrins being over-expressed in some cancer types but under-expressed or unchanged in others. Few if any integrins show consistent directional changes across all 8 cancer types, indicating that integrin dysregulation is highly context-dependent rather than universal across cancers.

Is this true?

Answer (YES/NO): YES